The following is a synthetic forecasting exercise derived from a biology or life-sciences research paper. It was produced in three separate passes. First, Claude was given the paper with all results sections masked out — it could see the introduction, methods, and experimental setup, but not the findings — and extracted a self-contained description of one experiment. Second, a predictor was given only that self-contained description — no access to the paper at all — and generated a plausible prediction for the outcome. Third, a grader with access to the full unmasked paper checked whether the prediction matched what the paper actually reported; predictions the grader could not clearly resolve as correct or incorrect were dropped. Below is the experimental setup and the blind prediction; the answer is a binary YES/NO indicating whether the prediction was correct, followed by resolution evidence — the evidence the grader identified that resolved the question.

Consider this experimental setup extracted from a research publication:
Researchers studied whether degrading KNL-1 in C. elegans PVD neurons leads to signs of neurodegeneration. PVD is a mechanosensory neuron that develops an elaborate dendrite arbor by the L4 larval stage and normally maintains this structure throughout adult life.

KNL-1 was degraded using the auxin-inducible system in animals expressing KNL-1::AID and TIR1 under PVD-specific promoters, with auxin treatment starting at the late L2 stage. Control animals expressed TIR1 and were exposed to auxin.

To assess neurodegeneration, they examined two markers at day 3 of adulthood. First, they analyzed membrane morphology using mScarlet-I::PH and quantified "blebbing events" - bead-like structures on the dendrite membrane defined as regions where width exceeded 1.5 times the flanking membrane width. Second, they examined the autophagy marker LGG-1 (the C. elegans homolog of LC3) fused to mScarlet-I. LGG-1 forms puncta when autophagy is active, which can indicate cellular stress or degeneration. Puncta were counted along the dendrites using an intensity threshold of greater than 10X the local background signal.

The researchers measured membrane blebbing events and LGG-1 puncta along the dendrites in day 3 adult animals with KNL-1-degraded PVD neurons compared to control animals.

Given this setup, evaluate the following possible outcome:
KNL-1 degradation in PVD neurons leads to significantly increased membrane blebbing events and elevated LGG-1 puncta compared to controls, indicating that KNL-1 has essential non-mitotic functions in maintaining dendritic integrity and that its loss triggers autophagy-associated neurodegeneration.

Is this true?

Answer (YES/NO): YES